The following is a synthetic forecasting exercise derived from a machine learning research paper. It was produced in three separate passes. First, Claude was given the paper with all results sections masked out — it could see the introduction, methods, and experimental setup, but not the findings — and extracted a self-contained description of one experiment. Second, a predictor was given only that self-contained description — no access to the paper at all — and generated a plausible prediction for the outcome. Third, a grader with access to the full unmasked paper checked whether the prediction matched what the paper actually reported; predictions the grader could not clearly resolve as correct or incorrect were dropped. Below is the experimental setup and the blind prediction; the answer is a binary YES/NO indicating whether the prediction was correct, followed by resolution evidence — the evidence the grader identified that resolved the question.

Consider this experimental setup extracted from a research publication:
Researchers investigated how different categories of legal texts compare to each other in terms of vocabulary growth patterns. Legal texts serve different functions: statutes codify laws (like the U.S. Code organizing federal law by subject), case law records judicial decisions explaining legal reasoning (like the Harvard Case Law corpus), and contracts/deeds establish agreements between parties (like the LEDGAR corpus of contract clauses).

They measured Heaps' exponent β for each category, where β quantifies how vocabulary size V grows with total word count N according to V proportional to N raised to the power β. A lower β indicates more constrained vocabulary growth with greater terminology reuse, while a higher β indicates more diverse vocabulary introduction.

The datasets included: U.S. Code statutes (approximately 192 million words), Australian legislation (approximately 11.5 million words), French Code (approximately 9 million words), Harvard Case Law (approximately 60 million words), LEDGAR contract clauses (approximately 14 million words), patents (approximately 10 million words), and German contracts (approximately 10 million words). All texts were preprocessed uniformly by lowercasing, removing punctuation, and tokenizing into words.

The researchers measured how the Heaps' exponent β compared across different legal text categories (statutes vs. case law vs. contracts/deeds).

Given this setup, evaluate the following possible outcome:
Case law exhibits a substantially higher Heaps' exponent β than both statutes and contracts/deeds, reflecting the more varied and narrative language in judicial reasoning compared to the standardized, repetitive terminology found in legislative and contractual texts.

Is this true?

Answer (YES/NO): NO